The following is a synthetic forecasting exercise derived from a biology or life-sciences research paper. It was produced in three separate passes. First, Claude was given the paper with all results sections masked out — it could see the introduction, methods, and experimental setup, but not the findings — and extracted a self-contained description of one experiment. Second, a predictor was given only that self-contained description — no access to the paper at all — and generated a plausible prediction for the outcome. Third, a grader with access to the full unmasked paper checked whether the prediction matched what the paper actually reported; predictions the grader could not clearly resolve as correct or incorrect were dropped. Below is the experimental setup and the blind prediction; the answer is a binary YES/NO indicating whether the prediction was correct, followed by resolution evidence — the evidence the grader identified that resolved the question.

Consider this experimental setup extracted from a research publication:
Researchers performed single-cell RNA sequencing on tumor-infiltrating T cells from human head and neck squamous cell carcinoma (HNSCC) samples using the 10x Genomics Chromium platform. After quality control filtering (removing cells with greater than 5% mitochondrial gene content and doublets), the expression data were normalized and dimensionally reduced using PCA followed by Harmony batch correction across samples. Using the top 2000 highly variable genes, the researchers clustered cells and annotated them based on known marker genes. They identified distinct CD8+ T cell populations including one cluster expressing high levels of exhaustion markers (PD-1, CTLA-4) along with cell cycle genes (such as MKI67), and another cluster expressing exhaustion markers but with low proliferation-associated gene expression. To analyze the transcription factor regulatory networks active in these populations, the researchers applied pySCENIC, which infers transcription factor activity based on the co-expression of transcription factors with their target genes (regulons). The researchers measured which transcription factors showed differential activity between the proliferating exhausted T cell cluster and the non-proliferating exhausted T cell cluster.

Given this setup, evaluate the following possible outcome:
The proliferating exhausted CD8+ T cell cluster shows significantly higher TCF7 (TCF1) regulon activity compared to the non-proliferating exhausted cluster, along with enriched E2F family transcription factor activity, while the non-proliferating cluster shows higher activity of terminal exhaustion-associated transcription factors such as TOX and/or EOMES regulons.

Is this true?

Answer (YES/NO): NO